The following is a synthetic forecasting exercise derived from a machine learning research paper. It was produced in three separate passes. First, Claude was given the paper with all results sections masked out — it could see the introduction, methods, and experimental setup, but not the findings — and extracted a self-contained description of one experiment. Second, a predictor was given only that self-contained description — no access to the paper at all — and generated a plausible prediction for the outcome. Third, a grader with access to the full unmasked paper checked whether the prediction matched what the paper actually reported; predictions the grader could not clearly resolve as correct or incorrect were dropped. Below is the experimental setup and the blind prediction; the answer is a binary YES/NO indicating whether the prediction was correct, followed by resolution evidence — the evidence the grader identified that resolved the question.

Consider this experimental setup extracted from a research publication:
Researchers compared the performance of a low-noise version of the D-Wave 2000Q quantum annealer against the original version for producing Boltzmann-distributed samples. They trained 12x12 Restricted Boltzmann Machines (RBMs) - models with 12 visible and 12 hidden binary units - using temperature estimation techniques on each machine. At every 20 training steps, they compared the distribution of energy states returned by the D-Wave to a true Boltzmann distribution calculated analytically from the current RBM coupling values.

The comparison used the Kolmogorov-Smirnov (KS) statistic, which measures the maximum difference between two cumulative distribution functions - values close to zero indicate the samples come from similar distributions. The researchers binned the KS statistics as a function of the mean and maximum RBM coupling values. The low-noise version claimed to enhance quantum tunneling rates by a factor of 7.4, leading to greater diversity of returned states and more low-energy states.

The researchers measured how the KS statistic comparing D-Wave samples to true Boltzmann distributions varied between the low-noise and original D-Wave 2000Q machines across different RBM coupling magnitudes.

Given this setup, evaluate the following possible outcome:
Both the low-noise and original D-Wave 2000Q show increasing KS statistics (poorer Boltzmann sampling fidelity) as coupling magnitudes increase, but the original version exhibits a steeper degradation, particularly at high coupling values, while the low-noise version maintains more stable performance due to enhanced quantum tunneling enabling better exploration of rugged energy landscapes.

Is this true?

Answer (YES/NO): NO